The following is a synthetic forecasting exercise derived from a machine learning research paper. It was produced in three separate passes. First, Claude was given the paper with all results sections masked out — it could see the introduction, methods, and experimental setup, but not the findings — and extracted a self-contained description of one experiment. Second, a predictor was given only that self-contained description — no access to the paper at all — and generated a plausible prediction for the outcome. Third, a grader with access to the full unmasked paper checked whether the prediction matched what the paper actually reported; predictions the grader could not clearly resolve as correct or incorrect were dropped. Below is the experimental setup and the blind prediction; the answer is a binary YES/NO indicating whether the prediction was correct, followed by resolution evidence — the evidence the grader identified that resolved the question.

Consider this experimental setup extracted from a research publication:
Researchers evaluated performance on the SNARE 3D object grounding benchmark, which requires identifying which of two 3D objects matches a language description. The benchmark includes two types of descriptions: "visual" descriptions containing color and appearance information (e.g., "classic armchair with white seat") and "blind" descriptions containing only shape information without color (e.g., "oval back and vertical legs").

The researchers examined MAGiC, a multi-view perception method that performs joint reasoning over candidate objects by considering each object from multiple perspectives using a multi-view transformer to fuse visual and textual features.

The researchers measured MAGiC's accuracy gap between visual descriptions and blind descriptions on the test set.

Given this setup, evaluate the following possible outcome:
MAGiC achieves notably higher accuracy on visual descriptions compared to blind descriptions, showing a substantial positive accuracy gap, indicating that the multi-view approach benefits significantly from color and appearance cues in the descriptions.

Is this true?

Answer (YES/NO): YES